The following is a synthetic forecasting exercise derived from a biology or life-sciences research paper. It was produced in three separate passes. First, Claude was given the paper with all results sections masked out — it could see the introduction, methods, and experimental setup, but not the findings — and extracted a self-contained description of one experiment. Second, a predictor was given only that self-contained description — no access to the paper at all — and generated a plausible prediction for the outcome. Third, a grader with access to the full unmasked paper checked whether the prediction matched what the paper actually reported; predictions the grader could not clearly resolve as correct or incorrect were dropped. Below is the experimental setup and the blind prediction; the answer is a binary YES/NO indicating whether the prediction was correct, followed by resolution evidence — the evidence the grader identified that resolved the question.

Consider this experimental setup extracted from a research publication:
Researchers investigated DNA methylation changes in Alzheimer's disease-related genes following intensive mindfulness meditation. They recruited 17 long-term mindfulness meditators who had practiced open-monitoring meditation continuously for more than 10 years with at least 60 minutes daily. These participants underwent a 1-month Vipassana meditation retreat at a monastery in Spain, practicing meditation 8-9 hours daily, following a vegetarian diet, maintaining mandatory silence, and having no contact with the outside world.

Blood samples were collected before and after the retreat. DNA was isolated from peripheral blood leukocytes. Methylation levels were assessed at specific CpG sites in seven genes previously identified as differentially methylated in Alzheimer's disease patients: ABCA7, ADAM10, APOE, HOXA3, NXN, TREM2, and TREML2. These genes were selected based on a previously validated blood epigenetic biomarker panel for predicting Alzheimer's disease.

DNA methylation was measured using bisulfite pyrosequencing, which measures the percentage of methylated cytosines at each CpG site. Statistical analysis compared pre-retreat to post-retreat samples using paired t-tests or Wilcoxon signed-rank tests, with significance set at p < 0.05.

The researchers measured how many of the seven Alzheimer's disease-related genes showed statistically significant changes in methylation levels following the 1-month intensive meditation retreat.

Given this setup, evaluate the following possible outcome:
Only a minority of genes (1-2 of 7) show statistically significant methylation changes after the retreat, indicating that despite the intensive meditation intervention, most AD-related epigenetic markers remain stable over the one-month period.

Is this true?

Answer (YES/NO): YES